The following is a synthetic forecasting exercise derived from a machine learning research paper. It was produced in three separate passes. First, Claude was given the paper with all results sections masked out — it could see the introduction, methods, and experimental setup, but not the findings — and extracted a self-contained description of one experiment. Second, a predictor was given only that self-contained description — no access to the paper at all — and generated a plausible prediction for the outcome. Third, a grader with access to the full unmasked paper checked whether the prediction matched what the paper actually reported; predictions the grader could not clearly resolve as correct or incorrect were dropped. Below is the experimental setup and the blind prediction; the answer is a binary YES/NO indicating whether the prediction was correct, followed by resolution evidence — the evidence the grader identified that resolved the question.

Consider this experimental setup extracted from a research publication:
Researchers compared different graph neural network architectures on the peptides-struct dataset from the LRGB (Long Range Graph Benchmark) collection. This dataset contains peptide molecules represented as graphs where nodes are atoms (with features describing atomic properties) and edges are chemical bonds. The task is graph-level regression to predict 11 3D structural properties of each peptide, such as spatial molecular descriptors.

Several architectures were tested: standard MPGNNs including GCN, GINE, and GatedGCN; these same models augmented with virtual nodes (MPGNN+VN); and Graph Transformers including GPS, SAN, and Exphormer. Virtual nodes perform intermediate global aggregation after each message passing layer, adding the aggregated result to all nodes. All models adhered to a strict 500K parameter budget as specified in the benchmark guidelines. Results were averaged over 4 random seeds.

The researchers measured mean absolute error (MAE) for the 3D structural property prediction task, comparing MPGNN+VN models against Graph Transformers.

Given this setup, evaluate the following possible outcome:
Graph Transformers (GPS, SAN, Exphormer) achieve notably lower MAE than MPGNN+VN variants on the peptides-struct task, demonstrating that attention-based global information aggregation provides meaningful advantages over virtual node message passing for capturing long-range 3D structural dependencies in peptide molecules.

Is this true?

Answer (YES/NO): NO